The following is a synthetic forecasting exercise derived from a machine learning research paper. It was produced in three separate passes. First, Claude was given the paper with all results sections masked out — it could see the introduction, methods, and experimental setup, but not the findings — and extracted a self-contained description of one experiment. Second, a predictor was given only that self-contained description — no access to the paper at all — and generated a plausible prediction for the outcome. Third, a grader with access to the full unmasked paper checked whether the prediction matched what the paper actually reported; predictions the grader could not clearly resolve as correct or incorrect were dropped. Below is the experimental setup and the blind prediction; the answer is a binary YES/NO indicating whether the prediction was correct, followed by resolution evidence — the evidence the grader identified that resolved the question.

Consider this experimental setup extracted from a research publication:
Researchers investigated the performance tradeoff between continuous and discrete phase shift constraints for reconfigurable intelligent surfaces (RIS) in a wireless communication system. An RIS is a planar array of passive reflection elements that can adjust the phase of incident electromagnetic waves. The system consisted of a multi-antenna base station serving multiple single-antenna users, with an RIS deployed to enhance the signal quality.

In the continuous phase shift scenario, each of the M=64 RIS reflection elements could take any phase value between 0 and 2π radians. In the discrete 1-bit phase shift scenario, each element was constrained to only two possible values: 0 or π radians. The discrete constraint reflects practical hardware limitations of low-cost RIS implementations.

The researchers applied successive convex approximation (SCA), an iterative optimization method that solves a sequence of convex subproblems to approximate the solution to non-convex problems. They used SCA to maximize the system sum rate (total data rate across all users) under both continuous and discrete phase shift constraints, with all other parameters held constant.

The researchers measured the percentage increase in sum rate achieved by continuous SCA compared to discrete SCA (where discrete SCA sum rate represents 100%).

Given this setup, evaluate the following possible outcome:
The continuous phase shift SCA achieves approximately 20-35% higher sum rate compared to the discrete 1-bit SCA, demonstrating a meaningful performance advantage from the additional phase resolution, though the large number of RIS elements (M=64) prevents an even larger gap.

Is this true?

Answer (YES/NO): NO